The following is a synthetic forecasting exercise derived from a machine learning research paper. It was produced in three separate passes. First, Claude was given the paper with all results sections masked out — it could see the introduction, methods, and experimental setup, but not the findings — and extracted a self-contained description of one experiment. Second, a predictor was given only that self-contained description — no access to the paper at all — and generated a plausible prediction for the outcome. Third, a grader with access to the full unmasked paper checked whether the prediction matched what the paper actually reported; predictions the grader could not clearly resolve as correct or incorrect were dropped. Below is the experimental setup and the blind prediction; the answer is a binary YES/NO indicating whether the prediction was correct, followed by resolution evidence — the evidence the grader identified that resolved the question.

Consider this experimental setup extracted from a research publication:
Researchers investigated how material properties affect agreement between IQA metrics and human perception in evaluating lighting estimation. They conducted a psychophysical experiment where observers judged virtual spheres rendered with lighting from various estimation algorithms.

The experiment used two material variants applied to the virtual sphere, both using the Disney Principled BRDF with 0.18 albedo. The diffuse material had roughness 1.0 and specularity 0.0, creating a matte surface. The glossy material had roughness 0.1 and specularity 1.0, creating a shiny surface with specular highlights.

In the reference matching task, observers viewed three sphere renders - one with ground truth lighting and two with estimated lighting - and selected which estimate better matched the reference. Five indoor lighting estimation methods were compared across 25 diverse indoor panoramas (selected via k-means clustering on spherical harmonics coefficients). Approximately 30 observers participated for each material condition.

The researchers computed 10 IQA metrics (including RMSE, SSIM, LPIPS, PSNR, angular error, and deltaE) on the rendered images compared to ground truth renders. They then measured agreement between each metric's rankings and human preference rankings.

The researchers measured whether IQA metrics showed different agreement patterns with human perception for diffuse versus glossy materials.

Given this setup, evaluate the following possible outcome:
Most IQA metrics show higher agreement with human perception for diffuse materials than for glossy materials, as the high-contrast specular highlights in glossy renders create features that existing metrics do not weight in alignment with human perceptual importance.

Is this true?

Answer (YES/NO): YES